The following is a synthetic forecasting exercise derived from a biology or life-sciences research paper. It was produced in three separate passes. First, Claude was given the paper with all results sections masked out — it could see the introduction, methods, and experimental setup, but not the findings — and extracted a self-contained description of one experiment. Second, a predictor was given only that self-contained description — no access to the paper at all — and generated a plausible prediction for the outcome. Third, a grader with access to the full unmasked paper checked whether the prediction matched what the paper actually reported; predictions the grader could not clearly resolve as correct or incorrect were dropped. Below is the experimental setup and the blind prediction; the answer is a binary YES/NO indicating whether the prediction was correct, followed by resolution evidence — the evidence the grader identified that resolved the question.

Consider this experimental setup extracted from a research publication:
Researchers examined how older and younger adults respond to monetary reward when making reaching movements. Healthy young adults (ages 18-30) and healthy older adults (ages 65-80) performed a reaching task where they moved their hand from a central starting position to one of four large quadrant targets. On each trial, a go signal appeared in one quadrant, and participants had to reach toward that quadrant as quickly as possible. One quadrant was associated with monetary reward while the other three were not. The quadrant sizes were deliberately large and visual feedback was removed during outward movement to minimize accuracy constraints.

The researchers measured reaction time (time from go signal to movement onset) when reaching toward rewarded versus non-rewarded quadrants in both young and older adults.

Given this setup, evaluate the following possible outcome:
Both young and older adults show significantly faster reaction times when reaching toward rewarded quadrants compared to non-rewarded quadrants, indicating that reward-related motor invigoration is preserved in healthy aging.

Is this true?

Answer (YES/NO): YES